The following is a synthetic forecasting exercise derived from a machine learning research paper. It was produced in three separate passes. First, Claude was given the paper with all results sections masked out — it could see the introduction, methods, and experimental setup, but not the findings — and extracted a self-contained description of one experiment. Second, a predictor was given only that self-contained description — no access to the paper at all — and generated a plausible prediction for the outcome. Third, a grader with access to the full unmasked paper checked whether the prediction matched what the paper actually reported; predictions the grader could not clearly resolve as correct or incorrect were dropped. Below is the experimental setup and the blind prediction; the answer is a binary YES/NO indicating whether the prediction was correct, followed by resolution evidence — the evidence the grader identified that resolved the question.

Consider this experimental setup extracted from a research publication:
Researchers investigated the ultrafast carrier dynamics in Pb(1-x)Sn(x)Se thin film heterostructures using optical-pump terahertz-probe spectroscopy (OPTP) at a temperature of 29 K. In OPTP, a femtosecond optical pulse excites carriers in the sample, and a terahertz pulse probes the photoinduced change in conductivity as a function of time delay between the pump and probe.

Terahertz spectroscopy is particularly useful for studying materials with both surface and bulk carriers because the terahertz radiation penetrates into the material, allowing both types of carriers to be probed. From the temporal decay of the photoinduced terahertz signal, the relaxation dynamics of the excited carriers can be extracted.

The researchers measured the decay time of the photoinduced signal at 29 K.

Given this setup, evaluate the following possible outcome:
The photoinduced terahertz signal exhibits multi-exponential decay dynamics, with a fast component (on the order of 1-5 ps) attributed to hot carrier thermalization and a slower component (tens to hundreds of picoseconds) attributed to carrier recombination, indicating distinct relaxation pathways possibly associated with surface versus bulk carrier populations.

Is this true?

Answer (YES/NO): NO